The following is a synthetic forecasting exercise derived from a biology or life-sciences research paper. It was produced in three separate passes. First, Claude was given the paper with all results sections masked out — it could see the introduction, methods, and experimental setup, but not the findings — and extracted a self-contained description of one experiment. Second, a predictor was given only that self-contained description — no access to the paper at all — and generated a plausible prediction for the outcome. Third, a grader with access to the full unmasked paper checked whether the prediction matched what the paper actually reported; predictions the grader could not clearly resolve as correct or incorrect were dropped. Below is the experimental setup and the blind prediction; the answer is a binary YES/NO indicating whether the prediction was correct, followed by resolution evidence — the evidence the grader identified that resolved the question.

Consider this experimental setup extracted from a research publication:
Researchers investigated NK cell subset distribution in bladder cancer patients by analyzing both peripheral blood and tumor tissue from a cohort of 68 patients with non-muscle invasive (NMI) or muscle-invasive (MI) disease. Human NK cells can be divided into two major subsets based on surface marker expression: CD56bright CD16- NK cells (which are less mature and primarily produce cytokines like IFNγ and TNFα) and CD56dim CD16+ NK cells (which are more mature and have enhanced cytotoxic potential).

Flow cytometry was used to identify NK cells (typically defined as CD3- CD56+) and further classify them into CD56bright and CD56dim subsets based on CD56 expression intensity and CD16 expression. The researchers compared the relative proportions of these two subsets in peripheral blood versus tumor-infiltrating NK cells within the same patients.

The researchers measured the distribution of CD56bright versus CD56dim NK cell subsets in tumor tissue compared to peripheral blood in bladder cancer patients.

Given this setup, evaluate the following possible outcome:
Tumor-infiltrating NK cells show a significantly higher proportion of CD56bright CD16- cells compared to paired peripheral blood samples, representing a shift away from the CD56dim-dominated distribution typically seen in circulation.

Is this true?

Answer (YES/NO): YES